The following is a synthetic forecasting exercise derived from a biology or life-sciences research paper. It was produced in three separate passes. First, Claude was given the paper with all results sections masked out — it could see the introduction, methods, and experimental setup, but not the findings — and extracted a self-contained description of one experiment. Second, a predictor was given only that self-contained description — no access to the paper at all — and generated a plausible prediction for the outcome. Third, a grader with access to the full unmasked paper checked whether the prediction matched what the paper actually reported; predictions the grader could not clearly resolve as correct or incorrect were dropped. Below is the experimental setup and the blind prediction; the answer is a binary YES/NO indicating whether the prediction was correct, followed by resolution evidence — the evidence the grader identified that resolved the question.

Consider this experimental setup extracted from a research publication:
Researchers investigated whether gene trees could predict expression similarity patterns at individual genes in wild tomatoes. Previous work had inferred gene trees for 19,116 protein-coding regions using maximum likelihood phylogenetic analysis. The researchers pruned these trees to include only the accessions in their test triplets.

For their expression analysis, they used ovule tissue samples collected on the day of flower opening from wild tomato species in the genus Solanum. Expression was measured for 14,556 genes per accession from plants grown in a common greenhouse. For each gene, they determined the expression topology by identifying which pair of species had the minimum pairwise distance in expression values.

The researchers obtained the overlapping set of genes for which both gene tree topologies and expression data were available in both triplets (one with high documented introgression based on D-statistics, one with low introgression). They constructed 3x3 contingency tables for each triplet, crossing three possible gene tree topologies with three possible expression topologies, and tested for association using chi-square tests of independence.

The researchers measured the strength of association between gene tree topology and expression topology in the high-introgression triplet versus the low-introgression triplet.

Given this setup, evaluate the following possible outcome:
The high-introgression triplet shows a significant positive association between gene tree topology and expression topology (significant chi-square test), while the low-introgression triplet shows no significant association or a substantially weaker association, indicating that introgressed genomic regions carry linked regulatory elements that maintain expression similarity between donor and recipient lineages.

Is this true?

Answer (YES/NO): YES